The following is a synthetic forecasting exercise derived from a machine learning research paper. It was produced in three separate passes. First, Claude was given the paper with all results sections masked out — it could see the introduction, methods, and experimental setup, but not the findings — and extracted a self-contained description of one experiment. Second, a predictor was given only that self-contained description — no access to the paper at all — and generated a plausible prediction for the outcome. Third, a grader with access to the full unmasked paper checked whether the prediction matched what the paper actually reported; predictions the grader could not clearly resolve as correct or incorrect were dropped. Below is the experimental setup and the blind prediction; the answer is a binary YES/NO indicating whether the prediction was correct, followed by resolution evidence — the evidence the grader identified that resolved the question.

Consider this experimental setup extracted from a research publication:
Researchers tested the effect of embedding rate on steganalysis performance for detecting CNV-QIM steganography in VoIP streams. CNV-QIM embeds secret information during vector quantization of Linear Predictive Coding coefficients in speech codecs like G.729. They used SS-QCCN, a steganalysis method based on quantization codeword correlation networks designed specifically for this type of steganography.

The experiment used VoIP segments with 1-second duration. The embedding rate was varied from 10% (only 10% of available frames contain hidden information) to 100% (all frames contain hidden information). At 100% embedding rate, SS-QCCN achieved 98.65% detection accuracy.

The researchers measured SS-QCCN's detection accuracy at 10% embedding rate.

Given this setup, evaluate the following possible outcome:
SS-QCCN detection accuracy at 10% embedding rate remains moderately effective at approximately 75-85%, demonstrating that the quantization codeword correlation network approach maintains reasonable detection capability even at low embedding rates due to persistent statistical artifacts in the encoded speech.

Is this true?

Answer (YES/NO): NO